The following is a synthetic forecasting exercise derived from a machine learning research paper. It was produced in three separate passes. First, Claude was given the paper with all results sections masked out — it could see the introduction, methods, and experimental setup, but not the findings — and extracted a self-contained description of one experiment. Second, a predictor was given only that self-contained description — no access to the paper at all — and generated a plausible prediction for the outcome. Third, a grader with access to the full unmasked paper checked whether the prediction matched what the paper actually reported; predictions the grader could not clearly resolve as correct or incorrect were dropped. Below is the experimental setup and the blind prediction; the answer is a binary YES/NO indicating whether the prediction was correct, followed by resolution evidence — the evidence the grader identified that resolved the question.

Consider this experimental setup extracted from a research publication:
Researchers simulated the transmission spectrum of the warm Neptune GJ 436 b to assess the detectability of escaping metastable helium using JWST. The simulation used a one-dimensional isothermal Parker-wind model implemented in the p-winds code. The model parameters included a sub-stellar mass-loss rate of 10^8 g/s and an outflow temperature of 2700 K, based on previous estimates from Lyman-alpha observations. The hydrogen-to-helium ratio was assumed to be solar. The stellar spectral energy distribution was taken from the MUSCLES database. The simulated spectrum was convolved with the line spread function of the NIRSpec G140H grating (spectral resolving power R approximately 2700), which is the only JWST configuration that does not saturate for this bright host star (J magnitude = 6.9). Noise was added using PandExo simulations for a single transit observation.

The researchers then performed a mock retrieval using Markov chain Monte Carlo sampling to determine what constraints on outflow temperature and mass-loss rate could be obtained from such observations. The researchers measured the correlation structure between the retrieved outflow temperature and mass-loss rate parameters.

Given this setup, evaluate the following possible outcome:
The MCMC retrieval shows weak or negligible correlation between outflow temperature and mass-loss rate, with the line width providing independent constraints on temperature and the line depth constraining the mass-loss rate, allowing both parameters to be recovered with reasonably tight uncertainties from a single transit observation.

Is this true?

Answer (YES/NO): NO